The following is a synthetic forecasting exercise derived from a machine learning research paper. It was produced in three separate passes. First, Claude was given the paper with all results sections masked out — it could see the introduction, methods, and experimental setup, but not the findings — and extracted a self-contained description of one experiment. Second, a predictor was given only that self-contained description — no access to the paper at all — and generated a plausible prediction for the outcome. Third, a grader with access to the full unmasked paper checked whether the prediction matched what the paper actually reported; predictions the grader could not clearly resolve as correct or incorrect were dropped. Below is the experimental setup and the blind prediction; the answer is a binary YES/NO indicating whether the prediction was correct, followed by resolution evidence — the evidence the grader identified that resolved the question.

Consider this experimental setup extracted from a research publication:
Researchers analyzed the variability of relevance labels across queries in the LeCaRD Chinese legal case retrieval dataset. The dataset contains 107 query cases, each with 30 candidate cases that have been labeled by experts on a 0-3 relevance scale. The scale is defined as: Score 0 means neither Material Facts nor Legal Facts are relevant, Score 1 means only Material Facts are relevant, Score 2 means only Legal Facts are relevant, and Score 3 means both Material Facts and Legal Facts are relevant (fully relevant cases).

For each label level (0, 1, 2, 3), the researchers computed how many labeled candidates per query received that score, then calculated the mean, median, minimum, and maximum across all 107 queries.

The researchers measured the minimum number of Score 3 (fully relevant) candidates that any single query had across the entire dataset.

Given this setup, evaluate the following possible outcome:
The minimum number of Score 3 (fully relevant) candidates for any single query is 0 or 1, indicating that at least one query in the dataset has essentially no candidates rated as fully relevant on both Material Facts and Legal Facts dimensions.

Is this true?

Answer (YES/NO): YES